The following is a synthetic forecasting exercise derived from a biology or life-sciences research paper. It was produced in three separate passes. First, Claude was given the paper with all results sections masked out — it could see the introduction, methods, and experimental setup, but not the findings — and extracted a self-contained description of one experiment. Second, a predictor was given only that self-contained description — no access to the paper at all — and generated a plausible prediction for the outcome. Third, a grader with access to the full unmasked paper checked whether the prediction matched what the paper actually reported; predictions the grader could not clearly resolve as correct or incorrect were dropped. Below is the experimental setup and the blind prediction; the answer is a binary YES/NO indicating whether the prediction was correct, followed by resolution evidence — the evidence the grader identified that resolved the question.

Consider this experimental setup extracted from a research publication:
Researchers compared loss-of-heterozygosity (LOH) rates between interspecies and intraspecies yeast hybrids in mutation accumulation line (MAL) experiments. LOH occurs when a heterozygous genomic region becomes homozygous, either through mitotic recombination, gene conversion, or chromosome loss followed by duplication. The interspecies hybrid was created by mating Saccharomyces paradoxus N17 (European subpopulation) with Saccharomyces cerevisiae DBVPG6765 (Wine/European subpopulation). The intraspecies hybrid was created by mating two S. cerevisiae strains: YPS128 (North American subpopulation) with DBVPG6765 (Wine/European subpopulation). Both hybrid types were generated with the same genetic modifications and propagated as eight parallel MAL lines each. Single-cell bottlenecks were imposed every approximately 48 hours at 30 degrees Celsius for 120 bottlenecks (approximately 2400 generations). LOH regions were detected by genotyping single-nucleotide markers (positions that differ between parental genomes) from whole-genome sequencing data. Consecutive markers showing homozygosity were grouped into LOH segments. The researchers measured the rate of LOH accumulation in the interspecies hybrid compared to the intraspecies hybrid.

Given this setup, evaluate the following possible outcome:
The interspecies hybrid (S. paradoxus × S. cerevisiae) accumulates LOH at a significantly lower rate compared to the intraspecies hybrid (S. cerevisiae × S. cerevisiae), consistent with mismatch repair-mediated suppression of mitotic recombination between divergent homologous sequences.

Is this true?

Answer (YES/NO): YES